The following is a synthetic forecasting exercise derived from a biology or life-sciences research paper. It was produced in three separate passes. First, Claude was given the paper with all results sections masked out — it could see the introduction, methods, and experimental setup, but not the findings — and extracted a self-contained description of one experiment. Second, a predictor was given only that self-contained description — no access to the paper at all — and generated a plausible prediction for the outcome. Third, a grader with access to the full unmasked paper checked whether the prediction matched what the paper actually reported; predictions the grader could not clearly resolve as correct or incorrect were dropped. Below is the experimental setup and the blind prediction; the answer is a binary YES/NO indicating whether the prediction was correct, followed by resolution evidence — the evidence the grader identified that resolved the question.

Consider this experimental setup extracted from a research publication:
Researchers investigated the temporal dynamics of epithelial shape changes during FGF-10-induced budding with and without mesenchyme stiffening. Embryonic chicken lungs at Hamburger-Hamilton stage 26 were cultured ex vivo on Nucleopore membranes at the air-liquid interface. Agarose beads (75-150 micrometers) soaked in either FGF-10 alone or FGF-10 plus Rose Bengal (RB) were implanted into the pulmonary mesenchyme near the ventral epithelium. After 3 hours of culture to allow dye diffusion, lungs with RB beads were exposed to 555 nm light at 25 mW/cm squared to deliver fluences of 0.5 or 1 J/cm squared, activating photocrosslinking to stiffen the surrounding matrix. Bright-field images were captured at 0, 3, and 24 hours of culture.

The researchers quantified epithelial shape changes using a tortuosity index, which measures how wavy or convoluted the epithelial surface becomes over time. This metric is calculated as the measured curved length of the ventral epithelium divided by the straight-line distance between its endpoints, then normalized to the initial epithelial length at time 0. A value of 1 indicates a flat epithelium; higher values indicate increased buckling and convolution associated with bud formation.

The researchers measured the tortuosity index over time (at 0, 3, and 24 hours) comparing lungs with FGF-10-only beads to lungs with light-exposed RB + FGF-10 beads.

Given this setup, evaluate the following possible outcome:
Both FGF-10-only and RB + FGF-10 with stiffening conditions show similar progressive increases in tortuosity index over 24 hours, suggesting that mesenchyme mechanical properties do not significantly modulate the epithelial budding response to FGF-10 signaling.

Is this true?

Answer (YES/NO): NO